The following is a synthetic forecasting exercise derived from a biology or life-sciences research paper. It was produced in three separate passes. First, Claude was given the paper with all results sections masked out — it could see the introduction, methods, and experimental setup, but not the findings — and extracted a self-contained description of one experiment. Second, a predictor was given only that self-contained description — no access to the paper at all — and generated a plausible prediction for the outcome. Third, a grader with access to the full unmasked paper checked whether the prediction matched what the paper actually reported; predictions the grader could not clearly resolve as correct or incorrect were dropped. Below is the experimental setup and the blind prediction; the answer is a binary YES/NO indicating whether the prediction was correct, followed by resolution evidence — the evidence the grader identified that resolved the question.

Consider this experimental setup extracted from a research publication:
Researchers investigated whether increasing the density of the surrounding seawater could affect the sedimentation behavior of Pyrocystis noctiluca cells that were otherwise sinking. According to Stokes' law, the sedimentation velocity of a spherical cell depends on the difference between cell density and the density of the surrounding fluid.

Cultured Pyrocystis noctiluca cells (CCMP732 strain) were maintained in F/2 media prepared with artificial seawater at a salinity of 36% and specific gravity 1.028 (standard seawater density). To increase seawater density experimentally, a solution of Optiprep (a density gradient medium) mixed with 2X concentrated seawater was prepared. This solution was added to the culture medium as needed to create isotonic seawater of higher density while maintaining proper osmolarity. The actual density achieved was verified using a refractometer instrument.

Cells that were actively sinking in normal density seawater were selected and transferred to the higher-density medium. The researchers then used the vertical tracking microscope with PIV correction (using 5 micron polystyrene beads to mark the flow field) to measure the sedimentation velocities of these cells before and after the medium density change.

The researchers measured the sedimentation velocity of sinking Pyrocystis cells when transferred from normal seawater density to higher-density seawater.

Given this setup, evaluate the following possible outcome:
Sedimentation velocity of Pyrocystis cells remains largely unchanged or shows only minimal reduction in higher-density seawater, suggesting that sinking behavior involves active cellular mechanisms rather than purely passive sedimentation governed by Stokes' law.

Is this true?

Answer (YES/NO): NO